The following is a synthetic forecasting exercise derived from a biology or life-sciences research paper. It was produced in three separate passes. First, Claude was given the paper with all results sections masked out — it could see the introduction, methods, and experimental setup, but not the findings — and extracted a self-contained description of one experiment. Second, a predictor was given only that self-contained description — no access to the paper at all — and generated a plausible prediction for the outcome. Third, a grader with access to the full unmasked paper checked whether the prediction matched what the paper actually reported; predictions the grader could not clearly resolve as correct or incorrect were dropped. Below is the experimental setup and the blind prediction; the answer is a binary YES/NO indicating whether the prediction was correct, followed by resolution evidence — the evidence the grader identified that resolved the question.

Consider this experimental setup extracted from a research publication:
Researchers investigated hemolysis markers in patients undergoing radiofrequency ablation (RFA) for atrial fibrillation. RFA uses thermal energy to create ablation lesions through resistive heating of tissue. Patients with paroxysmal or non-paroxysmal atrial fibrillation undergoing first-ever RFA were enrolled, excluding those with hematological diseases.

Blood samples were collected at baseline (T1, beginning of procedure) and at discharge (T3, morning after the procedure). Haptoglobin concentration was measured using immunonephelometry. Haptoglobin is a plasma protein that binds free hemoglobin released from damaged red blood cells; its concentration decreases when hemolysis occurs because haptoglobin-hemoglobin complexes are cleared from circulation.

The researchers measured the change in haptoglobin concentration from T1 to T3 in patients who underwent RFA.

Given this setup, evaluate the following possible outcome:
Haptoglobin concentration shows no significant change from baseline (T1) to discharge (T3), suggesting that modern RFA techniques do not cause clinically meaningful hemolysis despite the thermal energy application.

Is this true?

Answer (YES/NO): NO